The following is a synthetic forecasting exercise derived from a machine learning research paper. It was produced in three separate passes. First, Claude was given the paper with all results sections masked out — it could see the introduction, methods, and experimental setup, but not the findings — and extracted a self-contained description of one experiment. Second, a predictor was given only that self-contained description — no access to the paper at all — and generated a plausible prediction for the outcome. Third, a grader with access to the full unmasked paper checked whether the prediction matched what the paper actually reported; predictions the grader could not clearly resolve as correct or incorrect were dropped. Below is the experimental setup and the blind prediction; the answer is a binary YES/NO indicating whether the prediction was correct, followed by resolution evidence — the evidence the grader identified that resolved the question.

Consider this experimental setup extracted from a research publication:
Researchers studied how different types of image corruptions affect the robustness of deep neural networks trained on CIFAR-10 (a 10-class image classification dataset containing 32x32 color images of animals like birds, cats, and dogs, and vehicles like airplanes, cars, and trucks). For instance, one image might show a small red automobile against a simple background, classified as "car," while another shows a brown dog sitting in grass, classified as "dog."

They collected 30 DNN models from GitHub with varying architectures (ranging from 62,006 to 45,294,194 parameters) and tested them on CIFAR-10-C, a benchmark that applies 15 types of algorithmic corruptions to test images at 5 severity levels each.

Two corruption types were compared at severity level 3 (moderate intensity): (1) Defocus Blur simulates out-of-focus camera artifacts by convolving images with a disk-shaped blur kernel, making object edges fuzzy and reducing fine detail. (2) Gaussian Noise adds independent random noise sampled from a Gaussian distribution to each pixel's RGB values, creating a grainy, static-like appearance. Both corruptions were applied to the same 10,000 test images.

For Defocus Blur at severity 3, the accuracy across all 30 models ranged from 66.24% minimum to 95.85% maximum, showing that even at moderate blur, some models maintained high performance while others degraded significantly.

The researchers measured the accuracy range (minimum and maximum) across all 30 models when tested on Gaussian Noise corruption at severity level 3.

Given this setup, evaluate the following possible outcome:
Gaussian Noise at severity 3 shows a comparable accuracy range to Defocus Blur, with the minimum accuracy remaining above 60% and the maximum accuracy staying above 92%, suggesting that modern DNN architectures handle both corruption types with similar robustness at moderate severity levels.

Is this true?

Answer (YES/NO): NO